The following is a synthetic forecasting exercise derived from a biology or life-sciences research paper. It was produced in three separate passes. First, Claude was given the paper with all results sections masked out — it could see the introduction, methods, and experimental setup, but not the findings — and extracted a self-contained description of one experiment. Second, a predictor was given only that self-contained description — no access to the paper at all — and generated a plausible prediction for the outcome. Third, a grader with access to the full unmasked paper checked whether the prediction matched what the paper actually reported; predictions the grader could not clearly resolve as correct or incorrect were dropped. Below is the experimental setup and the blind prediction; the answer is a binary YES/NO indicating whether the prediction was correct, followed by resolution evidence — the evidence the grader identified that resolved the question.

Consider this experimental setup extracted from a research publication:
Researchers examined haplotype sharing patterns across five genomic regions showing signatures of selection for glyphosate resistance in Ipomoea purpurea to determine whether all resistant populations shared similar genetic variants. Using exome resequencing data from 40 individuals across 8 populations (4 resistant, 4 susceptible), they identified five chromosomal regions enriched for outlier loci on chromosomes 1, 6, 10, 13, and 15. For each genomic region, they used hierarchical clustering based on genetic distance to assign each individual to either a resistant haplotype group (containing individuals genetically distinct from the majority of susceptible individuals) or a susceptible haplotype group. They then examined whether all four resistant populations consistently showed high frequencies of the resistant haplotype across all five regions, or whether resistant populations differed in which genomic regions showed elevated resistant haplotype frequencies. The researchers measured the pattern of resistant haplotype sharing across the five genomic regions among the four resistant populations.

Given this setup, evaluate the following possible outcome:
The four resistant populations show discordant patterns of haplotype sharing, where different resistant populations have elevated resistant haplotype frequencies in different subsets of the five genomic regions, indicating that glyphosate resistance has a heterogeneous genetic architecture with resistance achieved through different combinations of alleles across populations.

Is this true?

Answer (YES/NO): YES